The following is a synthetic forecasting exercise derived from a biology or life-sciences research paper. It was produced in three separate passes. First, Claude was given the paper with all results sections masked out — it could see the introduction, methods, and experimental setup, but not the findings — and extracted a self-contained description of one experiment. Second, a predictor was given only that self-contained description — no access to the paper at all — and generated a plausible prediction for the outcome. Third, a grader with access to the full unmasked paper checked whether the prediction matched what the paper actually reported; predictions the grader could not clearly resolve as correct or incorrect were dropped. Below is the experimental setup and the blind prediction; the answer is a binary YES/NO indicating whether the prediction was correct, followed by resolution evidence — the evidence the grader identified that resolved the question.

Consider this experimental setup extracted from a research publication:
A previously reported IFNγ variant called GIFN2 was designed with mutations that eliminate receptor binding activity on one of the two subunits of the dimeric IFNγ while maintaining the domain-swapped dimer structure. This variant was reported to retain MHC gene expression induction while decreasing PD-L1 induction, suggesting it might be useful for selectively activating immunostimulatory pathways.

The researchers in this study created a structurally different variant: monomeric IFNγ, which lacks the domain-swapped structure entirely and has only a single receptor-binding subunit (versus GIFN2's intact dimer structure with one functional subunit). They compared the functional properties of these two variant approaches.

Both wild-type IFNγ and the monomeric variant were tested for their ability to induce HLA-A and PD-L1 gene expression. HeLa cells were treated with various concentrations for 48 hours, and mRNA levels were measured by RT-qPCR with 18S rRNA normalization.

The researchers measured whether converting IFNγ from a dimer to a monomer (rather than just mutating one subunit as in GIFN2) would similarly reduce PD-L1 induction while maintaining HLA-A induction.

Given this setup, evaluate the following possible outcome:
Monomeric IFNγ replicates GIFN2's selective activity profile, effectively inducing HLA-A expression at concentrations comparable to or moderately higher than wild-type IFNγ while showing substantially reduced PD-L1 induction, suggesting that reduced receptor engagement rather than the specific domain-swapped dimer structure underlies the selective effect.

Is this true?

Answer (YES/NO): NO